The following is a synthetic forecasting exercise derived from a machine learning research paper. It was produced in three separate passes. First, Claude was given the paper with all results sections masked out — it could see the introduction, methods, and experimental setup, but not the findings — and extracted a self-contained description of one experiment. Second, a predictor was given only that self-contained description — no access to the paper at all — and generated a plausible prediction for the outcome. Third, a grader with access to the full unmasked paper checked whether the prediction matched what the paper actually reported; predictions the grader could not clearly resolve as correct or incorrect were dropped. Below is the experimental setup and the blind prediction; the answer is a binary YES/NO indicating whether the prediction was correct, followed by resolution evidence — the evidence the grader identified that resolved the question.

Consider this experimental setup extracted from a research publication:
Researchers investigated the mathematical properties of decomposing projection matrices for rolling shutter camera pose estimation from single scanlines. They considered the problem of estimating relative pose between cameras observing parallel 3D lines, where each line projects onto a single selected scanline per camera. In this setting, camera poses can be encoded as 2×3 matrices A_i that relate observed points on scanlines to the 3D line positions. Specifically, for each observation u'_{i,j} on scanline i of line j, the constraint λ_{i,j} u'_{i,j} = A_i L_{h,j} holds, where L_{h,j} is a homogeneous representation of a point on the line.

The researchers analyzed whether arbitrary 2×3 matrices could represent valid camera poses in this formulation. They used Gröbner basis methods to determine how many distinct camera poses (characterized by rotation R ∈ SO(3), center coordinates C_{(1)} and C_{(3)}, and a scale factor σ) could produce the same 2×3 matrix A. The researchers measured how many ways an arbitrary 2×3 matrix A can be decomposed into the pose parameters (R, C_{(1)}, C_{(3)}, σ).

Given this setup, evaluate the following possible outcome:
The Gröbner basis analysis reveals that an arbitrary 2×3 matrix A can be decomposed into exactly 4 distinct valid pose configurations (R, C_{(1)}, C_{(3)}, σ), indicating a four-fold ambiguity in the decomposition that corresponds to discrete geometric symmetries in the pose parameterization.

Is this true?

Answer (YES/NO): NO